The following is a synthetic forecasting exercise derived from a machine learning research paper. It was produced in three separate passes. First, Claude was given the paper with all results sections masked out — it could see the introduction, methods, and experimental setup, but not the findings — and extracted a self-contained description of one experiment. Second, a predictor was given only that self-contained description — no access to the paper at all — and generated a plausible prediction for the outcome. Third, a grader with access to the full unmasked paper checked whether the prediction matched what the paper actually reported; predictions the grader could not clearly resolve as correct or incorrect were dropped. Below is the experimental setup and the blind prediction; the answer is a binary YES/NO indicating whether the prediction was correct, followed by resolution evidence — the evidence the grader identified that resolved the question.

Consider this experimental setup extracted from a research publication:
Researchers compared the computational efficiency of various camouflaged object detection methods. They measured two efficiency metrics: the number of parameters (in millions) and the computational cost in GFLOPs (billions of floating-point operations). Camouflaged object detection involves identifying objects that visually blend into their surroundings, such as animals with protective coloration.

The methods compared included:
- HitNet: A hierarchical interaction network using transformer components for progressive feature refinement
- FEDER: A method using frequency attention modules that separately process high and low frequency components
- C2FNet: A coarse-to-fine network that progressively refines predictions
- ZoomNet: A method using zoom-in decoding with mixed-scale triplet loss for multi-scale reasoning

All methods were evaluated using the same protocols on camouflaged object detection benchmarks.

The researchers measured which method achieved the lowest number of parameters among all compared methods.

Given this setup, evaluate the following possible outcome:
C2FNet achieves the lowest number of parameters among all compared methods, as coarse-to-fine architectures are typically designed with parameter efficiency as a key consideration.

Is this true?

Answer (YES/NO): NO